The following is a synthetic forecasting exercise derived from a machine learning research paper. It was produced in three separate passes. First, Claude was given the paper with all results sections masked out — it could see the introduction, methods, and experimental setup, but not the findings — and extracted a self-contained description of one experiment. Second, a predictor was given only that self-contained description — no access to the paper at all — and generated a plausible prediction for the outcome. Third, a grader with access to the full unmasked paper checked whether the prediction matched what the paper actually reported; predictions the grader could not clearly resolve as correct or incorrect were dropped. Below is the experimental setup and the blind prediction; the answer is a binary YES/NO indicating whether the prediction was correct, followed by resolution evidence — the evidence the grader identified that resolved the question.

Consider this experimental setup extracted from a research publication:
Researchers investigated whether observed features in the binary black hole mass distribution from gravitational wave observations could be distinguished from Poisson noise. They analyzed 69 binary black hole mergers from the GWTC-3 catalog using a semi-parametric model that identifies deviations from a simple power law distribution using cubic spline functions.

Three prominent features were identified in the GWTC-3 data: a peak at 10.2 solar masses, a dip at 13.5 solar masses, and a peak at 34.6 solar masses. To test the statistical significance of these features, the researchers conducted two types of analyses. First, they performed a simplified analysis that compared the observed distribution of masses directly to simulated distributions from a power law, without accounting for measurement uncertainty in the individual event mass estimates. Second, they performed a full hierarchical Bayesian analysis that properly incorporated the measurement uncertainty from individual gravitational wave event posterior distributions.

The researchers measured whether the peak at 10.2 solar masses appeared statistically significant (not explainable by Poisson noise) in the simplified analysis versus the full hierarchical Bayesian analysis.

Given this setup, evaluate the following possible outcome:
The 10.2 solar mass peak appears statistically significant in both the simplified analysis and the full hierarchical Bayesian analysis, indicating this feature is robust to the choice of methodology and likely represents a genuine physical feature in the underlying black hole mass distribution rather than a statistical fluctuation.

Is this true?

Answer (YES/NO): NO